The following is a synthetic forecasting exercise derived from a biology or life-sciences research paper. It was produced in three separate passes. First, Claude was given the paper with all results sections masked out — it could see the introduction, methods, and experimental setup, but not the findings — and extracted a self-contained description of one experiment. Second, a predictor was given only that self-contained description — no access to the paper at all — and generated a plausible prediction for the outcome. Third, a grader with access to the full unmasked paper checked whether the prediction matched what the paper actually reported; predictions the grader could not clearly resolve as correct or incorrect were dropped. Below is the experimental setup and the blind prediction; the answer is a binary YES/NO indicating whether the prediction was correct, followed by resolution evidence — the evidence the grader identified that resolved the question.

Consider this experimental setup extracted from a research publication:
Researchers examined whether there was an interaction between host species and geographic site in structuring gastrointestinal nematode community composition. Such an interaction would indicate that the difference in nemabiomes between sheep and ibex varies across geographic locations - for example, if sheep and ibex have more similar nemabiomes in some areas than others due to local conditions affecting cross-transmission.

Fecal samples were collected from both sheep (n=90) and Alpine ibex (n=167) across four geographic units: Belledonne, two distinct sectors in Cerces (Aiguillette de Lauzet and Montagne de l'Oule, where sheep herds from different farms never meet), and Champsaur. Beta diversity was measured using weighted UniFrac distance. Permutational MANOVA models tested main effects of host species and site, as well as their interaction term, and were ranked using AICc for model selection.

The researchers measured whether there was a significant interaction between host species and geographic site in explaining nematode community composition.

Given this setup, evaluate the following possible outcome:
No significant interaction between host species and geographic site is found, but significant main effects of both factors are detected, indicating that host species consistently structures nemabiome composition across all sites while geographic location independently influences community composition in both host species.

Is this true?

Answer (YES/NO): NO